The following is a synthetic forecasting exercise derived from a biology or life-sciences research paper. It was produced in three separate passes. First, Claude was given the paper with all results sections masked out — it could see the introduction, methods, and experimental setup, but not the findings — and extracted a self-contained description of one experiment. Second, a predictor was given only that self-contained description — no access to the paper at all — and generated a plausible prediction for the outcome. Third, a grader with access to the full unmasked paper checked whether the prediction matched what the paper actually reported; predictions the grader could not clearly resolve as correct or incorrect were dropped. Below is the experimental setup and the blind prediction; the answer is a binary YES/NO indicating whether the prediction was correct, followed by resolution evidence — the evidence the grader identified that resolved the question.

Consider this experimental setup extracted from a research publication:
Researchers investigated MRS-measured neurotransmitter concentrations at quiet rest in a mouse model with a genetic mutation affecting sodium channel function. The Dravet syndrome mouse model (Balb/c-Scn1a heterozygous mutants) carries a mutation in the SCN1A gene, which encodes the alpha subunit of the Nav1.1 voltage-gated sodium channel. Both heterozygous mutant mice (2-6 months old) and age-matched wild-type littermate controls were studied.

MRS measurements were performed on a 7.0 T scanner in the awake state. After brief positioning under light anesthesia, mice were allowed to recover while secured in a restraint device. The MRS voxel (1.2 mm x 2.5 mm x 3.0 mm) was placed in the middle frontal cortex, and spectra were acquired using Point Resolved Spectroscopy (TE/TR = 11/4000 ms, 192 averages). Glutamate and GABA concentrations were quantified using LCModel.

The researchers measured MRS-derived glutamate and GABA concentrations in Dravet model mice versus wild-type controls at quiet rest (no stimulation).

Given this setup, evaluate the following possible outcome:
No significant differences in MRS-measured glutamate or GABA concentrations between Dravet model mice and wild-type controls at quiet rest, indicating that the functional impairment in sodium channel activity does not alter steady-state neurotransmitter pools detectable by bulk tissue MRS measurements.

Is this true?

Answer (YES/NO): NO